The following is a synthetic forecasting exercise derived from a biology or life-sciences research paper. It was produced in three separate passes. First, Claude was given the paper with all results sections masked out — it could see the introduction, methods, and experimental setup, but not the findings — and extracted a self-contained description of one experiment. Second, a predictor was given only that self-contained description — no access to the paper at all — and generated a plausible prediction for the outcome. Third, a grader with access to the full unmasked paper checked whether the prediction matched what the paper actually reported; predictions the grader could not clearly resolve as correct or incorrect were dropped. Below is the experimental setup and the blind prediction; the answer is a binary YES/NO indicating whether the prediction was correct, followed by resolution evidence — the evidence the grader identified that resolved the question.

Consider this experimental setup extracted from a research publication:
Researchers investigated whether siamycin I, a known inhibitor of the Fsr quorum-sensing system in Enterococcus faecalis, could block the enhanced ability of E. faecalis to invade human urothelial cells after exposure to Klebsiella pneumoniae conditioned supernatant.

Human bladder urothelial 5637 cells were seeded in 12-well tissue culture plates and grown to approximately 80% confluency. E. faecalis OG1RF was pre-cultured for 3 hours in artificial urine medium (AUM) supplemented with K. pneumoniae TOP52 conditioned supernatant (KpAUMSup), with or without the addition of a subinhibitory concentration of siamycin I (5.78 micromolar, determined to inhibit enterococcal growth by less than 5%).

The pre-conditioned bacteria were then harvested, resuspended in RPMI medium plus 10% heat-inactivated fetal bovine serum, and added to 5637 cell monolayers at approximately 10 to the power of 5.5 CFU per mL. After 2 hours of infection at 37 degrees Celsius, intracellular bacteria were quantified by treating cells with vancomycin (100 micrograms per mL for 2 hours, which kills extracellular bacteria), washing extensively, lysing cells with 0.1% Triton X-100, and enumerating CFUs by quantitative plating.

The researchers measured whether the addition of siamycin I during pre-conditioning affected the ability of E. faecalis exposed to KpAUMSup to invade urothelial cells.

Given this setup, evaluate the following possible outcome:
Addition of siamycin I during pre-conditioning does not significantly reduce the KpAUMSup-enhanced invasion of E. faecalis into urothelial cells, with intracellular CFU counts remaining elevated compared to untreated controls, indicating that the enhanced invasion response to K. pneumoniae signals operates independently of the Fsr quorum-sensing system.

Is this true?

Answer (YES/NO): NO